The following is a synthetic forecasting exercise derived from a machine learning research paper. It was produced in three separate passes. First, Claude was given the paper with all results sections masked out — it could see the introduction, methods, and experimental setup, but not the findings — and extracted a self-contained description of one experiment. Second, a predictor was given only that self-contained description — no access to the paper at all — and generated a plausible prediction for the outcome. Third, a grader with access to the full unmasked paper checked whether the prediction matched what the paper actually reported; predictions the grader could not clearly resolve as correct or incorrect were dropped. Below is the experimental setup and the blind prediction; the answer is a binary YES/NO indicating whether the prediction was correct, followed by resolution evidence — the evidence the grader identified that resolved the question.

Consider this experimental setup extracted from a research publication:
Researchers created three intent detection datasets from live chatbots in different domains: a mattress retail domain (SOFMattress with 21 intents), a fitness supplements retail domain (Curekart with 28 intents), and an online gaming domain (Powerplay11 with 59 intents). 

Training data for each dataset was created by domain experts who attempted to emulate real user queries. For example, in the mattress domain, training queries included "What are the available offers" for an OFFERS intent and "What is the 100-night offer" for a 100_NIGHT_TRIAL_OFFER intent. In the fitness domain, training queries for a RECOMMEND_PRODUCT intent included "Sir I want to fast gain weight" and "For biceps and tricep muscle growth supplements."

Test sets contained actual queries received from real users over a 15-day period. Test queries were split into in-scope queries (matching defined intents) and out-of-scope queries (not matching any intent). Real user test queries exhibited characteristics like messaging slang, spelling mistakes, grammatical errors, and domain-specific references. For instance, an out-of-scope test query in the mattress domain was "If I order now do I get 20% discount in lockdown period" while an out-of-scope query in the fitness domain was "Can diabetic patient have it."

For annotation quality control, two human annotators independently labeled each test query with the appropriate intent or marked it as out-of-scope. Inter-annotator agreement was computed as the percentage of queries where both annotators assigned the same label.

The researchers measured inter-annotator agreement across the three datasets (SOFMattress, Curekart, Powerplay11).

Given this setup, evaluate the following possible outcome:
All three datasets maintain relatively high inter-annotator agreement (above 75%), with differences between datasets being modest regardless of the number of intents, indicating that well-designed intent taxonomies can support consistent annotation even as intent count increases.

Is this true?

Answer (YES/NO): NO